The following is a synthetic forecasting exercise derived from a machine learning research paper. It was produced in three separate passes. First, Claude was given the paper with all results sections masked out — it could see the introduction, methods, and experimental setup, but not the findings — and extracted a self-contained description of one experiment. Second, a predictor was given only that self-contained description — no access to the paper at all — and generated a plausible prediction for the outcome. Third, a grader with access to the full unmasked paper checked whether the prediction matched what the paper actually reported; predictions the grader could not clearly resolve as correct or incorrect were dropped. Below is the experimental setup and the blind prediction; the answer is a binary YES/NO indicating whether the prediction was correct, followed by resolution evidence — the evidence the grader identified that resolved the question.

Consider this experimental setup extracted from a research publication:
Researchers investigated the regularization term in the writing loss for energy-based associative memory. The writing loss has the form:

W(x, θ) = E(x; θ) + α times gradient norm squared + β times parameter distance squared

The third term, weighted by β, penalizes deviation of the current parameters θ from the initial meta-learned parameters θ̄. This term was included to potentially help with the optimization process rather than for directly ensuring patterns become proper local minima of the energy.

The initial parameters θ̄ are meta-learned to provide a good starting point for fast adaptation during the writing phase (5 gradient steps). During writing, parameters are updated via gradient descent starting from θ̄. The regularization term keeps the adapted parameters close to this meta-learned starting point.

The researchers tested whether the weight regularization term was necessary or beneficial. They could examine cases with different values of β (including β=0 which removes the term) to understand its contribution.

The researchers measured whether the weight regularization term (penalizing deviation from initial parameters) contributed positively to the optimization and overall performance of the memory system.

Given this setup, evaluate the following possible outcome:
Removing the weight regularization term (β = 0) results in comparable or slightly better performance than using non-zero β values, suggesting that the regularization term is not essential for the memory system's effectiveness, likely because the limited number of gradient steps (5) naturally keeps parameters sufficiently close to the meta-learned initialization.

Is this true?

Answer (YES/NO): NO